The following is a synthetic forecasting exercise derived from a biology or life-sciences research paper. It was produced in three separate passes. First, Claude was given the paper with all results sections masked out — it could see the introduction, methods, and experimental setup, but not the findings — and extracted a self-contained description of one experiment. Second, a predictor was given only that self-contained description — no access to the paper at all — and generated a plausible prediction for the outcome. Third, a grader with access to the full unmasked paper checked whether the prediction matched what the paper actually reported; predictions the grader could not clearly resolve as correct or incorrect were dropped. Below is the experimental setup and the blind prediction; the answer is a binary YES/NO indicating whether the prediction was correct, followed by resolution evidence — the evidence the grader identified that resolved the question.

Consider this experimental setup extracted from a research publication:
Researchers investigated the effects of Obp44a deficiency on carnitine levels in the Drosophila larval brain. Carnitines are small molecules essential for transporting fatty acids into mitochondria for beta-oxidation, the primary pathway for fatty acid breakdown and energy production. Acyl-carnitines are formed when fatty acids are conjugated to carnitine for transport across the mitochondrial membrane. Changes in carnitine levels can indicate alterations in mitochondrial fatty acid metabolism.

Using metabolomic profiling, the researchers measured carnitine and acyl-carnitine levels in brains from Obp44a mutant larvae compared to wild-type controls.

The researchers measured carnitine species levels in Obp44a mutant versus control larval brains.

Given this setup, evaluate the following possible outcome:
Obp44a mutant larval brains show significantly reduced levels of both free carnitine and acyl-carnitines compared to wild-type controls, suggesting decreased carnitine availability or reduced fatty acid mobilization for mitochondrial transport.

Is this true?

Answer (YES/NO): YES